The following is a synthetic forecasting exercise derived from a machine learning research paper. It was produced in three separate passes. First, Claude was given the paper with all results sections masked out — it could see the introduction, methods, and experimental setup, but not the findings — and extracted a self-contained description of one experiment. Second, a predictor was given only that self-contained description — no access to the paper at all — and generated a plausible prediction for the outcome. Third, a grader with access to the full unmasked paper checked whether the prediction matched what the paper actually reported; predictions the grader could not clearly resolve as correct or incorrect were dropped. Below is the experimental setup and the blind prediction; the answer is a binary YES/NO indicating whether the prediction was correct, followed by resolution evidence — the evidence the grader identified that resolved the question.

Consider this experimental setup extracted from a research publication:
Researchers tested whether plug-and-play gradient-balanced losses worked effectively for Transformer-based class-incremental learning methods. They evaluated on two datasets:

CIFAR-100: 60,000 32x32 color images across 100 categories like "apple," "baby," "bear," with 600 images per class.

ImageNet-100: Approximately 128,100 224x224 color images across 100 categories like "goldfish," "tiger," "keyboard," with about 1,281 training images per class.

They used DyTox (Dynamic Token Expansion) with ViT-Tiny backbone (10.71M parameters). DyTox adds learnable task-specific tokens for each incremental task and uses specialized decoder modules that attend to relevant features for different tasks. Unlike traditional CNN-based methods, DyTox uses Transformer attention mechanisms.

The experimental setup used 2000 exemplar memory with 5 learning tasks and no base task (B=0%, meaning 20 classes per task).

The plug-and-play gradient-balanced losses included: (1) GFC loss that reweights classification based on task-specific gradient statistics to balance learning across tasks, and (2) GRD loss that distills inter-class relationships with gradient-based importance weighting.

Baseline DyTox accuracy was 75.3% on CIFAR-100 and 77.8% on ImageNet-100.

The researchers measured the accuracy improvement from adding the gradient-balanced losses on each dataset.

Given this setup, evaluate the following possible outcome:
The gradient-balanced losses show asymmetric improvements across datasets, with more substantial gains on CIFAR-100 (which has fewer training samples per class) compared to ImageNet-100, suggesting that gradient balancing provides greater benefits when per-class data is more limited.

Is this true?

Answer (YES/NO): YES